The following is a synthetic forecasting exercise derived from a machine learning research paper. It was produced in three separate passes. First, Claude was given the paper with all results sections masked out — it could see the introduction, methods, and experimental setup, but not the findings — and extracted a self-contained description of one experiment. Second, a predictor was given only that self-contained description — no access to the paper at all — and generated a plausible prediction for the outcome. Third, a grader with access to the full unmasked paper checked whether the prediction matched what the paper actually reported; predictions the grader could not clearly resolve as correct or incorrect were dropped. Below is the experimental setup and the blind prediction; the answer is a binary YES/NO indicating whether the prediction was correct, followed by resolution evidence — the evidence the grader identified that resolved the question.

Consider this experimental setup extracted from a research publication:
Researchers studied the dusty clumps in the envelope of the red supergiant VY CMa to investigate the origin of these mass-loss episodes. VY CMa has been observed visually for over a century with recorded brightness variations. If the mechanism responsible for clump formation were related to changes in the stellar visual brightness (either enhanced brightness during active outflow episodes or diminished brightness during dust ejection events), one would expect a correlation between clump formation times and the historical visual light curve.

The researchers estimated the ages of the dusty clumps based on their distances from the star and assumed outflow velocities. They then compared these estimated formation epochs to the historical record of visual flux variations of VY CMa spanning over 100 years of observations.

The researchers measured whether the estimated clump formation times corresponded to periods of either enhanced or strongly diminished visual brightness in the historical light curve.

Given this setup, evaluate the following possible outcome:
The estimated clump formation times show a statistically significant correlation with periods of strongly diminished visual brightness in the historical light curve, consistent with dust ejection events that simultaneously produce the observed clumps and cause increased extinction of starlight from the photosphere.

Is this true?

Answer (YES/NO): NO